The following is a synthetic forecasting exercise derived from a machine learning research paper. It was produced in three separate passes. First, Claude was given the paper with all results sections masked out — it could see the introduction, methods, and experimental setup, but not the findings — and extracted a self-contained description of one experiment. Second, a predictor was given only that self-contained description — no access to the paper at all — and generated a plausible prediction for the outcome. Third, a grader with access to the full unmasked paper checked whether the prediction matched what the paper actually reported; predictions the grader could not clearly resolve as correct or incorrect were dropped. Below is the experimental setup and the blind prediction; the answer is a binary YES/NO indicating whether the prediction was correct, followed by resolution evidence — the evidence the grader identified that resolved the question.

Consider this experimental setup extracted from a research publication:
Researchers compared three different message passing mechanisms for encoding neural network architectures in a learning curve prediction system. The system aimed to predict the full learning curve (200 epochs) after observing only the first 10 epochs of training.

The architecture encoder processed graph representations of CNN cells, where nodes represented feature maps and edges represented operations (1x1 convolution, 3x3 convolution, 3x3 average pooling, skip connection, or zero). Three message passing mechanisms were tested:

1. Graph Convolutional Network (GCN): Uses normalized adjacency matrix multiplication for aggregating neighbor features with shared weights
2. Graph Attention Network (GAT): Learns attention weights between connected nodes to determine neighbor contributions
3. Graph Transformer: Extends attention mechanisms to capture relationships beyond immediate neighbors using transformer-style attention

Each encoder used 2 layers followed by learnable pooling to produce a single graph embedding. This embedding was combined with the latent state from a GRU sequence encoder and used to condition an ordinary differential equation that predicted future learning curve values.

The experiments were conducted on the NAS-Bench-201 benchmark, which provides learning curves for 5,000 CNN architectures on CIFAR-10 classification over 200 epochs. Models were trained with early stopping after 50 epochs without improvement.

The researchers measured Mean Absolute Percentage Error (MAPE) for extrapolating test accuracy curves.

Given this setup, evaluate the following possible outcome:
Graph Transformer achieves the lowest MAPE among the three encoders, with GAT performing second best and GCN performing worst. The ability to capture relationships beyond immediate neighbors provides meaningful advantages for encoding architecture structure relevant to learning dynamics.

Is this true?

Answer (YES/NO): NO